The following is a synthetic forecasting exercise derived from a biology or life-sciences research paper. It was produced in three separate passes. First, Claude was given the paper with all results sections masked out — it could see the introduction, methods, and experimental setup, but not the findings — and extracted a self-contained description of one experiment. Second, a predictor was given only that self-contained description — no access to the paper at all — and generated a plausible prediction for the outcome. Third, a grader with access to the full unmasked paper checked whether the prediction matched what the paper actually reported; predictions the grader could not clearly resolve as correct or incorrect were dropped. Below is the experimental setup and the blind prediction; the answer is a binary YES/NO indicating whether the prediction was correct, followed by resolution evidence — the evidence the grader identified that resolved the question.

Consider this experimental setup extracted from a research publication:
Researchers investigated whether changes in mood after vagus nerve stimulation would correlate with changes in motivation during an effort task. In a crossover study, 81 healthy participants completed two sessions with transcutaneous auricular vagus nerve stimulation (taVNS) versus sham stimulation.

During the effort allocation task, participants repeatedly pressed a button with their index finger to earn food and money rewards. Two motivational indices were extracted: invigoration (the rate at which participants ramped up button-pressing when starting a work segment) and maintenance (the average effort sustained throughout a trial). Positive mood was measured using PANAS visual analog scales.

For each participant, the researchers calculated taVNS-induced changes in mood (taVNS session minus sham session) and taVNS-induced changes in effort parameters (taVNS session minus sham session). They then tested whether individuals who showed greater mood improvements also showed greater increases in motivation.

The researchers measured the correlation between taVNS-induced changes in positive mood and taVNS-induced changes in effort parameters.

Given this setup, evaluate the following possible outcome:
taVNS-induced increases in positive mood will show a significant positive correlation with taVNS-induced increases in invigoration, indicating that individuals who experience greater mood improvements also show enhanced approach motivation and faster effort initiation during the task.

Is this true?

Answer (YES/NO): NO